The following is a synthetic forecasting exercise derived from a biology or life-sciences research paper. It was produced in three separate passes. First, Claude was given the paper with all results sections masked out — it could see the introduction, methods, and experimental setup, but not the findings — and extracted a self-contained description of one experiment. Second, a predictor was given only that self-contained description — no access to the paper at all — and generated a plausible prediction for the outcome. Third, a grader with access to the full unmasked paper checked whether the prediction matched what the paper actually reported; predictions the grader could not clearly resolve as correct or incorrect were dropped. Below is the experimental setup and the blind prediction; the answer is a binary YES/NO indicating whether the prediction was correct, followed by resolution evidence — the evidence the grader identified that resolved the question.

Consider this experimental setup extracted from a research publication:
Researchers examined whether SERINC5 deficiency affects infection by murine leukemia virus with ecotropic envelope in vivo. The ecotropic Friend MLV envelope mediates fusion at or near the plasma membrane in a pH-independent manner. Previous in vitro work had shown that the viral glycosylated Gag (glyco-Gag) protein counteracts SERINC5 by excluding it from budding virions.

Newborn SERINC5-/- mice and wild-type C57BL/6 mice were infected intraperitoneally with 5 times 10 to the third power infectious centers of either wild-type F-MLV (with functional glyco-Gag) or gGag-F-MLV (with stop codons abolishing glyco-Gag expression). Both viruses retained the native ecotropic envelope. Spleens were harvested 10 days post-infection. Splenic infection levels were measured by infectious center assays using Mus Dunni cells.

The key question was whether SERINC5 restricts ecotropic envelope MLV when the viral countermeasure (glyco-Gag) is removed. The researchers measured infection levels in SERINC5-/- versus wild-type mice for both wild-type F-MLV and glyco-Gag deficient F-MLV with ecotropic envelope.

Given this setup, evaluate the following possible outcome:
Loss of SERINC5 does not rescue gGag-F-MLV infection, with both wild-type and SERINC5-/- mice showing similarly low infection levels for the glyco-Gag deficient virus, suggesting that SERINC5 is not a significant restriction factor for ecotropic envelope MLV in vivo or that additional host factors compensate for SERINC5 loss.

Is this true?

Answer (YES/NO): YES